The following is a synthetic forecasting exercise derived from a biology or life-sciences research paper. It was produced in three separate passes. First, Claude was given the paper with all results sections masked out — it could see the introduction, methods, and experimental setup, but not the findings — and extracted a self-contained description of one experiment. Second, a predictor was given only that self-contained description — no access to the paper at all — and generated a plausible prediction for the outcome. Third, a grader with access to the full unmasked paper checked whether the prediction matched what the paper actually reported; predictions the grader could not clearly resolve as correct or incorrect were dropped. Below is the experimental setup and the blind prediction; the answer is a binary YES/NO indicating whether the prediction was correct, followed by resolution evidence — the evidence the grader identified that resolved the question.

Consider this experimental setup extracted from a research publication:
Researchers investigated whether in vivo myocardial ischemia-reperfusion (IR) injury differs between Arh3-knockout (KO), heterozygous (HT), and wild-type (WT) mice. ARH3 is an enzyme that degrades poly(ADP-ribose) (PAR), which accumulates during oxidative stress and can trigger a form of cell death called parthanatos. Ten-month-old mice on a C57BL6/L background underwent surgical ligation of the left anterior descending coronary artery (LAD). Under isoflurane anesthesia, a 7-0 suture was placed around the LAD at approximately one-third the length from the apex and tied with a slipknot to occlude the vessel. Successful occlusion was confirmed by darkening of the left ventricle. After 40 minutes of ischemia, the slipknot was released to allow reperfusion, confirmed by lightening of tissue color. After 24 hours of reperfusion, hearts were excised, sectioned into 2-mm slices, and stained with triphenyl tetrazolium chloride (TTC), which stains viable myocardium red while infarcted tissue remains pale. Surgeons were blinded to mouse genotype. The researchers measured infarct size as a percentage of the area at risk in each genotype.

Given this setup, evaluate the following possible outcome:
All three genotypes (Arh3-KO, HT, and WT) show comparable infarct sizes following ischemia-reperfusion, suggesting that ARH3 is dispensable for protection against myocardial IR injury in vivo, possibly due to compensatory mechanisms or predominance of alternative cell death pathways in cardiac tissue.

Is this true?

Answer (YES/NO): NO